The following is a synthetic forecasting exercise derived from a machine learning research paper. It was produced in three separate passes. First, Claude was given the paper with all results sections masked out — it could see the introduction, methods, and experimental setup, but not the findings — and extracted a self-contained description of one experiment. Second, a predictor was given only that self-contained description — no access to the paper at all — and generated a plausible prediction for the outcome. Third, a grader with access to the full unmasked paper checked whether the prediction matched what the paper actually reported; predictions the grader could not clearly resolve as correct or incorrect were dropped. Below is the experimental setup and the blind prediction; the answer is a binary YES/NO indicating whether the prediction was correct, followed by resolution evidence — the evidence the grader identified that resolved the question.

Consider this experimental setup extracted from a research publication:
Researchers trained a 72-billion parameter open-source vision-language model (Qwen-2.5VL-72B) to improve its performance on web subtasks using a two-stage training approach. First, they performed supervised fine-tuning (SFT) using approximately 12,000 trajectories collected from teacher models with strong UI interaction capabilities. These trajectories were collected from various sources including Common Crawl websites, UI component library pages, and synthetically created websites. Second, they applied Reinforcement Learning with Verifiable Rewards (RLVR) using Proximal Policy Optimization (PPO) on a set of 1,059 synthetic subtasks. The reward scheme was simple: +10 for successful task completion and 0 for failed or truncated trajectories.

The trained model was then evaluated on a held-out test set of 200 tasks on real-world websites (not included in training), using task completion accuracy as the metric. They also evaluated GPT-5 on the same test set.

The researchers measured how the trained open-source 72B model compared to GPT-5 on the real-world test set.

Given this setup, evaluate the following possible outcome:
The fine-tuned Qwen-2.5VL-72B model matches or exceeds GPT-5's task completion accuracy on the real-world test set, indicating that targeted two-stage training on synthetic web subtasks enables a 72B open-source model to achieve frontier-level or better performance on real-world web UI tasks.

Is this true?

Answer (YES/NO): YES